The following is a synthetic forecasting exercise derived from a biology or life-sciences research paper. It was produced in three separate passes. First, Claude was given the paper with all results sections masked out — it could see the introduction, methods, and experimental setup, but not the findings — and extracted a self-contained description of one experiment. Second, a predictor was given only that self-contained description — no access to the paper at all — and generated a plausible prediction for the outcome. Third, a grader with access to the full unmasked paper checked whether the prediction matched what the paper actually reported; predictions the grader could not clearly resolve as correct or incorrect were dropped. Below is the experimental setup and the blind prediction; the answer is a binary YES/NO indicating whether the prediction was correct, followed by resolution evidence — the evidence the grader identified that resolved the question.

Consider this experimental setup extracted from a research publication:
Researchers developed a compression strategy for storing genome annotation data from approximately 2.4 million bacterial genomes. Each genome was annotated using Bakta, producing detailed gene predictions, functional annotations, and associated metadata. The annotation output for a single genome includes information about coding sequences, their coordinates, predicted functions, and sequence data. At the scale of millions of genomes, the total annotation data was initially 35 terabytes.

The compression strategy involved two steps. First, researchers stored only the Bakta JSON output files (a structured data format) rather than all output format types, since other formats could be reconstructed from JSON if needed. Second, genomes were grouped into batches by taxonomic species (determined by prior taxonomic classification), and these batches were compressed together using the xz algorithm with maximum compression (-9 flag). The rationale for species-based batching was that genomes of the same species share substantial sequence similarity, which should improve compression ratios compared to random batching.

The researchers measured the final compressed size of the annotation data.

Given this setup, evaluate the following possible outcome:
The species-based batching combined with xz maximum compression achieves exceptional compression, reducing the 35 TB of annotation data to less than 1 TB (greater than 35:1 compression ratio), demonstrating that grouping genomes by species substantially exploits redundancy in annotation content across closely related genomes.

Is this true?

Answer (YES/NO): NO